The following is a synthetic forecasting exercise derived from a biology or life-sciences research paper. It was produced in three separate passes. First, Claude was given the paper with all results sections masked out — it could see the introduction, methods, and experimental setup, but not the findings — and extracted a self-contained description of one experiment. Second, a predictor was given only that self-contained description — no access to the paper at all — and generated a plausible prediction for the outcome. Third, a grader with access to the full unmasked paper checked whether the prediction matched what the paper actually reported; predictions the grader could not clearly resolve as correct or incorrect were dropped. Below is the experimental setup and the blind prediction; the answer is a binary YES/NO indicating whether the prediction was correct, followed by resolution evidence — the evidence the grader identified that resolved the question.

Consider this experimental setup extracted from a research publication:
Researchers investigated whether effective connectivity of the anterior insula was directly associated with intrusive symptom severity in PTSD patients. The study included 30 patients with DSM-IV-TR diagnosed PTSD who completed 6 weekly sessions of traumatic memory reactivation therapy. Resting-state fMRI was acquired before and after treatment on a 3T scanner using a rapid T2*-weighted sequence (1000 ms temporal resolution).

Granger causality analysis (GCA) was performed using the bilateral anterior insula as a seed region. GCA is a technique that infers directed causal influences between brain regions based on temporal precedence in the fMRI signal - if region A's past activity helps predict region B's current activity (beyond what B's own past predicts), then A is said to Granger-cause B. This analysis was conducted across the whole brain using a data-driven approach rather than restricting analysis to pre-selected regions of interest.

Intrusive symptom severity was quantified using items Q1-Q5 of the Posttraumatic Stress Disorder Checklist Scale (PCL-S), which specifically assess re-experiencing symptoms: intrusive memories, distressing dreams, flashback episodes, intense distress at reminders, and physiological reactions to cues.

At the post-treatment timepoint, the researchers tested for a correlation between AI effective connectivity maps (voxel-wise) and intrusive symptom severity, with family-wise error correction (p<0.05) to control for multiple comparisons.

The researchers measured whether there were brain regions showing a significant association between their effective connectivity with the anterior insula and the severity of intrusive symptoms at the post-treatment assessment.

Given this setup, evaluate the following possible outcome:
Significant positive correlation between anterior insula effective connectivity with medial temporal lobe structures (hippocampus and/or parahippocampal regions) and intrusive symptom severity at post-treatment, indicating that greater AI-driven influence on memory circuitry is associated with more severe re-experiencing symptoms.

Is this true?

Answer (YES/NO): NO